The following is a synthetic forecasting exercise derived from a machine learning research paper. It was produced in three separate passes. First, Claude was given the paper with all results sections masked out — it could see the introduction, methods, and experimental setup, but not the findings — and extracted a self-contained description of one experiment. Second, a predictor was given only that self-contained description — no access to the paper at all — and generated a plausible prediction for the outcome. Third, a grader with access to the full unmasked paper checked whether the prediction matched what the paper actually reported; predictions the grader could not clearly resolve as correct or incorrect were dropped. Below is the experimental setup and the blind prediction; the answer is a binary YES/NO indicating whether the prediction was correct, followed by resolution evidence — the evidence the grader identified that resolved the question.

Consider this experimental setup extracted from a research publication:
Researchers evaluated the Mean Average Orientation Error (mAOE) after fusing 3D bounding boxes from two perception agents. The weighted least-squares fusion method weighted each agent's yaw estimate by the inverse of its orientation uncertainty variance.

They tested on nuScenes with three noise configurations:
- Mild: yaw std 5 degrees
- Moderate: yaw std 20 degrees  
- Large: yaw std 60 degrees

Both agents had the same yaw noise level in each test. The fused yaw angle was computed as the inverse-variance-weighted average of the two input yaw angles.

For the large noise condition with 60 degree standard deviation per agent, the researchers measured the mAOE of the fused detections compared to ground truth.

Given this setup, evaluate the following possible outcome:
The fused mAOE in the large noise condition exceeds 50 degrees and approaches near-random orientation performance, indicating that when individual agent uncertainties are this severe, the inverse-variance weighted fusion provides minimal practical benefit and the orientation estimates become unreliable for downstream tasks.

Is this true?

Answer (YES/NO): NO